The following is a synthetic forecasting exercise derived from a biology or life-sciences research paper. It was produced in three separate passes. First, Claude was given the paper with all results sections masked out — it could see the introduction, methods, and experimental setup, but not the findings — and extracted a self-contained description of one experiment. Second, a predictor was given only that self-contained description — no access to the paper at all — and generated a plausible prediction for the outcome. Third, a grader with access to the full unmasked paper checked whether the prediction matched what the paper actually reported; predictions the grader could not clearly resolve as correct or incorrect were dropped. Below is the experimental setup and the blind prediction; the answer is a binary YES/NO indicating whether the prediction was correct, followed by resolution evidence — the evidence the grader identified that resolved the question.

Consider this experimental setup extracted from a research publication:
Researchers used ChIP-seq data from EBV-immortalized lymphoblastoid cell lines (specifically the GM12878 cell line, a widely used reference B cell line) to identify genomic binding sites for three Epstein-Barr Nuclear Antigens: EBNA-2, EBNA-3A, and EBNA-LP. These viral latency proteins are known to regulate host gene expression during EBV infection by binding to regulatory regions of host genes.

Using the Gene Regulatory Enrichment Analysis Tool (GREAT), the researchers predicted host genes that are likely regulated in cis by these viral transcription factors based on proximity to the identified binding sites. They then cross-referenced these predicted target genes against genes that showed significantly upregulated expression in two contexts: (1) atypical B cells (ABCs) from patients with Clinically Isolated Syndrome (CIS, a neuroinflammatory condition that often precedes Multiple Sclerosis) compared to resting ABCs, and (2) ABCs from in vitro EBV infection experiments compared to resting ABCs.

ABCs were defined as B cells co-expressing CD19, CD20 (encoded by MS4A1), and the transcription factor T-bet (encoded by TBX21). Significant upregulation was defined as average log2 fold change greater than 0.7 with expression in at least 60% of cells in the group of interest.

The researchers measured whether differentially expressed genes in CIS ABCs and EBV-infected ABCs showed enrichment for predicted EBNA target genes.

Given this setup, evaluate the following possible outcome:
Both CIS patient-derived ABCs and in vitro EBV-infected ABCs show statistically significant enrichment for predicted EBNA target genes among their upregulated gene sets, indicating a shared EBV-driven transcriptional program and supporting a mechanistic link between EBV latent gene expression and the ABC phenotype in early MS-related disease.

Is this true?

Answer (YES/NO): NO